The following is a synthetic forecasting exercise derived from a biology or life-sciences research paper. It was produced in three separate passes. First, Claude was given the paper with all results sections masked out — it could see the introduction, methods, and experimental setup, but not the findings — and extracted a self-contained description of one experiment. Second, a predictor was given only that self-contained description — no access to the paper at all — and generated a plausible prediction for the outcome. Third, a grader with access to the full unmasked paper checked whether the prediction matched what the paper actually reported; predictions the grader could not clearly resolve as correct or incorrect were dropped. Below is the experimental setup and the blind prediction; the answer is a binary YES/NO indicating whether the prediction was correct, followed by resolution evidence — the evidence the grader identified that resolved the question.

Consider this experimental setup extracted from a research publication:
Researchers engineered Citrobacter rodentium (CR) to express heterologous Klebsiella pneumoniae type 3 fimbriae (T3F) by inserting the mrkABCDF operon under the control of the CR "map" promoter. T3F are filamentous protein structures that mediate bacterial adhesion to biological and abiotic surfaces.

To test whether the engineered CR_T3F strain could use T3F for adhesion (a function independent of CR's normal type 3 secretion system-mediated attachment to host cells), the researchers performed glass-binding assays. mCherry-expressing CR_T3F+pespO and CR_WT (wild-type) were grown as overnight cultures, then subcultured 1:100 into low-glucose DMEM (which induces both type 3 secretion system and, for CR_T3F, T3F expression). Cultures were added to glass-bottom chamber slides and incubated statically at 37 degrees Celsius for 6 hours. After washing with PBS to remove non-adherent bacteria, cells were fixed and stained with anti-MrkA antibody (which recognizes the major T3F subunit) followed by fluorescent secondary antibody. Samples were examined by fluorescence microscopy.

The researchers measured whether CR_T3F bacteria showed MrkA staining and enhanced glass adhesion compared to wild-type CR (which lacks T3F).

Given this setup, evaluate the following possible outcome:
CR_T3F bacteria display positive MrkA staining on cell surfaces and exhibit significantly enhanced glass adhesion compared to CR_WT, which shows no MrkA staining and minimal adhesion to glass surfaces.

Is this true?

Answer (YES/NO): YES